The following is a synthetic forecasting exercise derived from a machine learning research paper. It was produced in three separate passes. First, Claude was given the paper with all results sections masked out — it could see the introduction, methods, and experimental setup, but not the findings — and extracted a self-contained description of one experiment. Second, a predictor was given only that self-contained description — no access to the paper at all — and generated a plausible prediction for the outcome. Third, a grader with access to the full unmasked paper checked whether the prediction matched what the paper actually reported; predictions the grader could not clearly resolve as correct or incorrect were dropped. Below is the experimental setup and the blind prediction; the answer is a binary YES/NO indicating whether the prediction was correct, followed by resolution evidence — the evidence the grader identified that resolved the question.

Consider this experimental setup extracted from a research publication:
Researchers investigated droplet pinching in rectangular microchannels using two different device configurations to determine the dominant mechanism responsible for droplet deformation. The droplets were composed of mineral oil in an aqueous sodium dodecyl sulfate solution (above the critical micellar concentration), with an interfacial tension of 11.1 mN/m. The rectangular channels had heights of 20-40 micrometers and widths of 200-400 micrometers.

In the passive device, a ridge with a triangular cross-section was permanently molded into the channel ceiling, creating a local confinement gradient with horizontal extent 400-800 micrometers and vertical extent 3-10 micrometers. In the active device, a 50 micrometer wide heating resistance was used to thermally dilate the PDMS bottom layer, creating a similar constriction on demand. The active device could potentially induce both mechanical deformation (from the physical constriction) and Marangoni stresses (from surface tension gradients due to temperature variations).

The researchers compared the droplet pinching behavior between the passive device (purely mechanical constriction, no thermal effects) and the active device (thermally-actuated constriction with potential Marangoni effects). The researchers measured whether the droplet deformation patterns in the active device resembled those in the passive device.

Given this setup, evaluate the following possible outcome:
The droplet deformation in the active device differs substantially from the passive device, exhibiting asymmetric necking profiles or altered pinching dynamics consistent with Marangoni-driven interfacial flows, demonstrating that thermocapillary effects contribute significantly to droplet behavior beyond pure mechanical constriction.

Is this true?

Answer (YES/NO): NO